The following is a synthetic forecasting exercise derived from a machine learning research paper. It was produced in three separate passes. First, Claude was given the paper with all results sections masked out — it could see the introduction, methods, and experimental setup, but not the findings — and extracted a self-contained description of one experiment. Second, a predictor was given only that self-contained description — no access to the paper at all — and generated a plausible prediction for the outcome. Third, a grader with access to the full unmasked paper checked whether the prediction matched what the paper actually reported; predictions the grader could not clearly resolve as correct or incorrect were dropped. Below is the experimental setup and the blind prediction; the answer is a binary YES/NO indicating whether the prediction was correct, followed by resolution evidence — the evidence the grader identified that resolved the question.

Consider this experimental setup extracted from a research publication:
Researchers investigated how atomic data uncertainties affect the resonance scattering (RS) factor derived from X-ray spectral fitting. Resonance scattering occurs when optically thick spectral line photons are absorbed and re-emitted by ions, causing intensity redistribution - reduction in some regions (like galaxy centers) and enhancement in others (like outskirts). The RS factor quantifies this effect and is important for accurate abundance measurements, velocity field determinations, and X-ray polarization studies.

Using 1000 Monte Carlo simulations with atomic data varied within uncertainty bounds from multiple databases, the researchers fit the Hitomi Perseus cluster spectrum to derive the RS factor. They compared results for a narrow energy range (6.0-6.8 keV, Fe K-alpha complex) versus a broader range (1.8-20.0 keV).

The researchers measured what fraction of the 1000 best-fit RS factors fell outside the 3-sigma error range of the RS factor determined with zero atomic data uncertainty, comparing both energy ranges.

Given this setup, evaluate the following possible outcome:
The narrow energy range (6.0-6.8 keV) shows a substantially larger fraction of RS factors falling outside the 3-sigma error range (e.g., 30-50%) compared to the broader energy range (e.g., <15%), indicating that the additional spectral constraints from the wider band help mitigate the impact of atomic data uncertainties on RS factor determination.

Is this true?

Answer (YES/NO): NO